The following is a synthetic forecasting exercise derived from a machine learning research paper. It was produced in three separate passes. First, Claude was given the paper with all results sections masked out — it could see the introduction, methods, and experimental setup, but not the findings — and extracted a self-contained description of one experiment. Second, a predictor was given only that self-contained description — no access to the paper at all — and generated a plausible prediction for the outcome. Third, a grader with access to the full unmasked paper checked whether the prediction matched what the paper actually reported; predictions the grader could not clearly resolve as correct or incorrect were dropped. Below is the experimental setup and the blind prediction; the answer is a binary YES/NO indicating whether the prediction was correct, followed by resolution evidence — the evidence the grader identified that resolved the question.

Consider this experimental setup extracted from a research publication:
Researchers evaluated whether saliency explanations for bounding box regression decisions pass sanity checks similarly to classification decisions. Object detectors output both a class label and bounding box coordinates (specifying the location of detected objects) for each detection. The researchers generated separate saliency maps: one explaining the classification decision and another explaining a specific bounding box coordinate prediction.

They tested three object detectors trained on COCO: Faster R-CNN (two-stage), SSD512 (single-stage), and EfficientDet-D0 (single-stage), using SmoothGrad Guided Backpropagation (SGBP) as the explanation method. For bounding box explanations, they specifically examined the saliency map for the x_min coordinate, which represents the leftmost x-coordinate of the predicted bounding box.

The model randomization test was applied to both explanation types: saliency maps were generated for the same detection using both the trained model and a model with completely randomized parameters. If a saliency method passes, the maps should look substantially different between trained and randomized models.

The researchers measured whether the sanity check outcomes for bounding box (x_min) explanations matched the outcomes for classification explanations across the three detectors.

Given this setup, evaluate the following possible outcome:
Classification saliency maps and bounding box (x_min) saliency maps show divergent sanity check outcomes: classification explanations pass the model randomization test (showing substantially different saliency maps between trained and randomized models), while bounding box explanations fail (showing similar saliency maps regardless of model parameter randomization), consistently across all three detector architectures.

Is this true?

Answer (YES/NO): NO